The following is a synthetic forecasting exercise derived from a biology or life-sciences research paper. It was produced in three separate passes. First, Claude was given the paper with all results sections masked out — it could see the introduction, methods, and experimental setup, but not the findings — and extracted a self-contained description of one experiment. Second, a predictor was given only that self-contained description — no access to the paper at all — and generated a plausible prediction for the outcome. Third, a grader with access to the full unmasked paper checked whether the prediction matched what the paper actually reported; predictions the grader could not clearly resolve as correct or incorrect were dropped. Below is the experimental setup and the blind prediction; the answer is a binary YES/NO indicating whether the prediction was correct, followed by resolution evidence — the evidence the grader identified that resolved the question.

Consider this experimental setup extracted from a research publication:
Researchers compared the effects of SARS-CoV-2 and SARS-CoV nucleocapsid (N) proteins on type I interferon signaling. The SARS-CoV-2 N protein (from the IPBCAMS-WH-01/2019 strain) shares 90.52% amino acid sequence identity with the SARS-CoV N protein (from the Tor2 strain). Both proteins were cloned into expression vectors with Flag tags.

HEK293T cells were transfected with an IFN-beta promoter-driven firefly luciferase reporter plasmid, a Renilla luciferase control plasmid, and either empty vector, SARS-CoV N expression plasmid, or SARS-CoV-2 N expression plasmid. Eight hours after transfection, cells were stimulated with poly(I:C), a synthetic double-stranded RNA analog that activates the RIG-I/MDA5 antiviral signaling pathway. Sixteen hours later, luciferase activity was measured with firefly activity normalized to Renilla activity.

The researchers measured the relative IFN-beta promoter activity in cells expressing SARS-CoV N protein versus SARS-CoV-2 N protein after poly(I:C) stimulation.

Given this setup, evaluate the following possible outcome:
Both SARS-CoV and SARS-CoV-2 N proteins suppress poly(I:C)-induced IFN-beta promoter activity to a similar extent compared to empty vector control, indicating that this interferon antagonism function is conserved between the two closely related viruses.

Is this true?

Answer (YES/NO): NO